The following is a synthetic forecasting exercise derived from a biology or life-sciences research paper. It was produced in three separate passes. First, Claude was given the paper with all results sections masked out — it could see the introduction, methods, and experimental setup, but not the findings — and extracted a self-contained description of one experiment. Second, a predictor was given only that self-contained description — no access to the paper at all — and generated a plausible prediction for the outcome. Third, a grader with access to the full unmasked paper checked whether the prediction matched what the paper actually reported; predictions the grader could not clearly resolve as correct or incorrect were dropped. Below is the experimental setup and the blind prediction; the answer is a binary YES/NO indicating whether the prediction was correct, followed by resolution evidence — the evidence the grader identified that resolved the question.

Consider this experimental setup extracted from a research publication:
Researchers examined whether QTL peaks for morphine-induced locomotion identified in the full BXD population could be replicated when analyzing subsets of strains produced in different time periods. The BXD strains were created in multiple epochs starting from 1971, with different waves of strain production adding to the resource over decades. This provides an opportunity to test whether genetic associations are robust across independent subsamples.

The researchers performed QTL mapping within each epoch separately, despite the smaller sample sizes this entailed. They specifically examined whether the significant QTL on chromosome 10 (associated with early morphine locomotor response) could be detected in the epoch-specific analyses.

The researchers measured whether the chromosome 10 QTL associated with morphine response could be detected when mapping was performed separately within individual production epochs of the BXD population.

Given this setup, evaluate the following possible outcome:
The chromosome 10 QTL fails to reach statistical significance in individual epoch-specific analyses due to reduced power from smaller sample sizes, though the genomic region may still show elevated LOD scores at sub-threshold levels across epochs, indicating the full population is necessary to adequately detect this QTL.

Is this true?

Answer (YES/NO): NO